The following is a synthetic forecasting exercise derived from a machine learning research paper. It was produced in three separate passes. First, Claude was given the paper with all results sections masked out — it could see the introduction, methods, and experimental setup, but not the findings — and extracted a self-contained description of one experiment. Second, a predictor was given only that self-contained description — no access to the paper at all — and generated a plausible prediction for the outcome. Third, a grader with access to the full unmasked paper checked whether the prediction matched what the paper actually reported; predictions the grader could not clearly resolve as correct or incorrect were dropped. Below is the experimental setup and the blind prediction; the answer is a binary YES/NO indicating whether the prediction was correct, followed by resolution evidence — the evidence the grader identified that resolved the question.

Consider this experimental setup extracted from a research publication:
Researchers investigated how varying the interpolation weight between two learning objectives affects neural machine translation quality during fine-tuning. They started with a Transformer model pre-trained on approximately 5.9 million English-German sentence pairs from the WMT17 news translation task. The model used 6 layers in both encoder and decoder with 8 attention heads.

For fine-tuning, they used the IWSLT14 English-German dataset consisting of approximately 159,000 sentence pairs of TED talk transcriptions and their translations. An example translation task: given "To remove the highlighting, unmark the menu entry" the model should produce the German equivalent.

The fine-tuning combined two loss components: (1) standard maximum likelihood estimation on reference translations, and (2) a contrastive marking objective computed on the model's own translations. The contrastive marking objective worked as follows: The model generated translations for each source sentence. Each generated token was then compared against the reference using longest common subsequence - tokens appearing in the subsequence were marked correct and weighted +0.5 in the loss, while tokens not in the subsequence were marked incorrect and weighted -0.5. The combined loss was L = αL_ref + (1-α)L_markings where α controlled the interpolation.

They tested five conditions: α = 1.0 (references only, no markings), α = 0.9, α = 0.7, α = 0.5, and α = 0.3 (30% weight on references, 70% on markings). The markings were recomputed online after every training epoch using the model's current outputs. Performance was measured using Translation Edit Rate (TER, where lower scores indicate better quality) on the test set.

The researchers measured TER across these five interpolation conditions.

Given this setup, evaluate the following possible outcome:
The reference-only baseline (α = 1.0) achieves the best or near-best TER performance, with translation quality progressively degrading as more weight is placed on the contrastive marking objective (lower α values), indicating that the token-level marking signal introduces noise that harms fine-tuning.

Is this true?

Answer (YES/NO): NO